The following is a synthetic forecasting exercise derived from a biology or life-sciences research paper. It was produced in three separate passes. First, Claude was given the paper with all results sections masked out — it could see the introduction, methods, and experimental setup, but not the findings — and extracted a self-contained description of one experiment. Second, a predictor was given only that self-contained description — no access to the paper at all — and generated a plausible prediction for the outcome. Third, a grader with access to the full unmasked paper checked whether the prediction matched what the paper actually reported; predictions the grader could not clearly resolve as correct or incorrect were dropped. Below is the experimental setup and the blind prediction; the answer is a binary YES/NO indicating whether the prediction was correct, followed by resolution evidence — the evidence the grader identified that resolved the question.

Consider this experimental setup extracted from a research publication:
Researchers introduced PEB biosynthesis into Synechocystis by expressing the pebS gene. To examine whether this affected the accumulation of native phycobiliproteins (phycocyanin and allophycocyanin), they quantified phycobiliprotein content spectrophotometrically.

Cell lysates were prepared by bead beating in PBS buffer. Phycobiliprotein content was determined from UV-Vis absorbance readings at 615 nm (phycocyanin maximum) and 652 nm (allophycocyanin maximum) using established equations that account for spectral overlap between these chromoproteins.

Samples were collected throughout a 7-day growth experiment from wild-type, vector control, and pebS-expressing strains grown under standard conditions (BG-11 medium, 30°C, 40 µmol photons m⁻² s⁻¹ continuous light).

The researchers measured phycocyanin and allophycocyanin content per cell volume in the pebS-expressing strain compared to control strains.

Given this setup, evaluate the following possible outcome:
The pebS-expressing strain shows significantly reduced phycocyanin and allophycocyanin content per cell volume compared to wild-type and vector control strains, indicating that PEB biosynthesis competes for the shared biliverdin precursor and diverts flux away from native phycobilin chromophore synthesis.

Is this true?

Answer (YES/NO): NO